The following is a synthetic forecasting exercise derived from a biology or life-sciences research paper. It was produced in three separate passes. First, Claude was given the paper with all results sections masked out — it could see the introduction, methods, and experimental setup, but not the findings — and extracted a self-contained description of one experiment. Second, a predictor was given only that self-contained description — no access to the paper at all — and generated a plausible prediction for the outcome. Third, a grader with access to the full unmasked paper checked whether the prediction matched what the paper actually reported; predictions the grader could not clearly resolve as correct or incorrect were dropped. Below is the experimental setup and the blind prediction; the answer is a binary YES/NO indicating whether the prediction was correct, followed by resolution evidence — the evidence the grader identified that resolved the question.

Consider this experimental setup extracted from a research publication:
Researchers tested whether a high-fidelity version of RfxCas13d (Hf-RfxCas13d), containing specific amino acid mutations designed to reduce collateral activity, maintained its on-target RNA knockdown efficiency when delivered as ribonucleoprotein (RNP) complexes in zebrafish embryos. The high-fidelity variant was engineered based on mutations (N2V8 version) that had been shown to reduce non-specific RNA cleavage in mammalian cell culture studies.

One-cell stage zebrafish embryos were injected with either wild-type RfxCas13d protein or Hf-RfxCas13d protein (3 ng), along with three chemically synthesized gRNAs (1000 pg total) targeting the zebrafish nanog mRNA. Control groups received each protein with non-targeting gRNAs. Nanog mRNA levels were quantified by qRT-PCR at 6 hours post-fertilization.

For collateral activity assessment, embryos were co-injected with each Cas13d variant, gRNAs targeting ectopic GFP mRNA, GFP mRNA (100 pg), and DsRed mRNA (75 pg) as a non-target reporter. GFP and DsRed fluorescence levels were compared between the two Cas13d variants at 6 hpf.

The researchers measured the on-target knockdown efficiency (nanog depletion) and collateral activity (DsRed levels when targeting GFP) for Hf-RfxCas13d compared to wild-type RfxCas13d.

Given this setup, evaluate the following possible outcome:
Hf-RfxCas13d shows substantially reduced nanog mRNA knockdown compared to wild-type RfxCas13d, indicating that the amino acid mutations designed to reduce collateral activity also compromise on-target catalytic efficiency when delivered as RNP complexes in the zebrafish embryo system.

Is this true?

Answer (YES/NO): YES